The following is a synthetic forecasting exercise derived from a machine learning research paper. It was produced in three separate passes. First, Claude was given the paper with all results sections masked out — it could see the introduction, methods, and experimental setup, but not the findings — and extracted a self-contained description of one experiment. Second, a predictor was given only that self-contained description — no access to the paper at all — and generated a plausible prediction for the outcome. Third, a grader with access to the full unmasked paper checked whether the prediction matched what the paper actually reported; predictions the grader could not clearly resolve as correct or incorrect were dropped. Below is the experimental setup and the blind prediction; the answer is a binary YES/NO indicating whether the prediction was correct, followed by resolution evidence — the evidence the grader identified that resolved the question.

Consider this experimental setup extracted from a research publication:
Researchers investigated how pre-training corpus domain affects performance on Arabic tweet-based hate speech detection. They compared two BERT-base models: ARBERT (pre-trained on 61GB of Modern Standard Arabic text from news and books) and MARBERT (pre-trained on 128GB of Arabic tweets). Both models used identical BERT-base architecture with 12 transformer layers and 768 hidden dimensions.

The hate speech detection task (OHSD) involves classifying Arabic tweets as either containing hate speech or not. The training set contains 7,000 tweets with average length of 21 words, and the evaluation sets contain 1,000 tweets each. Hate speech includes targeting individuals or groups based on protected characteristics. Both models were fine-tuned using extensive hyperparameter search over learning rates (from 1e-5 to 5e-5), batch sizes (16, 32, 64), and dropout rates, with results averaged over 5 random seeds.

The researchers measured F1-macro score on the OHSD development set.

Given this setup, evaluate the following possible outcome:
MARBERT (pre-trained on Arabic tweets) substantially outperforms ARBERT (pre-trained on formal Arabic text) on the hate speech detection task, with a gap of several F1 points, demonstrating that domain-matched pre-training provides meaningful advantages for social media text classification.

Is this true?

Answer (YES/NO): NO